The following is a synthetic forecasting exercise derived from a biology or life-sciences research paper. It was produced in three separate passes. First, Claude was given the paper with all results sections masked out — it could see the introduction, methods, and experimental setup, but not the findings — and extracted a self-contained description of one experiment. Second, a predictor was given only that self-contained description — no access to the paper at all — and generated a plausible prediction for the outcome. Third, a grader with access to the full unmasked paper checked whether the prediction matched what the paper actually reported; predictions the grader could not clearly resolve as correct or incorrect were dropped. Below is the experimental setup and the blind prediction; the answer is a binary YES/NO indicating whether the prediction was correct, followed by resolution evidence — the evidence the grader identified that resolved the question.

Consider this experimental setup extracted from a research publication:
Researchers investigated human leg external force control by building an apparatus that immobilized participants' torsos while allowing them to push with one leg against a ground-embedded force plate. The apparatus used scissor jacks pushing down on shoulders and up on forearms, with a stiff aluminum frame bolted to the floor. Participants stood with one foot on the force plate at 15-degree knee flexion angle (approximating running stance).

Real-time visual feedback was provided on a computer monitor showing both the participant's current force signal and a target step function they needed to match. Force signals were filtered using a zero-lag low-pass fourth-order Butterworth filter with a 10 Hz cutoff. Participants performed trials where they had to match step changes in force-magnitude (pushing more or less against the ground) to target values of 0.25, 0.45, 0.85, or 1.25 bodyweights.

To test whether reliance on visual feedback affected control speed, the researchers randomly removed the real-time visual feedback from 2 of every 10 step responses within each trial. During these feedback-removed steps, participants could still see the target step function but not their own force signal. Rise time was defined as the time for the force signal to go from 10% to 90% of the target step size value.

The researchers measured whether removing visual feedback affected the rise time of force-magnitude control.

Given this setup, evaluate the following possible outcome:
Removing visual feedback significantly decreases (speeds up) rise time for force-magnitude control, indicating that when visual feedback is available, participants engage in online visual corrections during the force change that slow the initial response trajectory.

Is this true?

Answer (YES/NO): YES